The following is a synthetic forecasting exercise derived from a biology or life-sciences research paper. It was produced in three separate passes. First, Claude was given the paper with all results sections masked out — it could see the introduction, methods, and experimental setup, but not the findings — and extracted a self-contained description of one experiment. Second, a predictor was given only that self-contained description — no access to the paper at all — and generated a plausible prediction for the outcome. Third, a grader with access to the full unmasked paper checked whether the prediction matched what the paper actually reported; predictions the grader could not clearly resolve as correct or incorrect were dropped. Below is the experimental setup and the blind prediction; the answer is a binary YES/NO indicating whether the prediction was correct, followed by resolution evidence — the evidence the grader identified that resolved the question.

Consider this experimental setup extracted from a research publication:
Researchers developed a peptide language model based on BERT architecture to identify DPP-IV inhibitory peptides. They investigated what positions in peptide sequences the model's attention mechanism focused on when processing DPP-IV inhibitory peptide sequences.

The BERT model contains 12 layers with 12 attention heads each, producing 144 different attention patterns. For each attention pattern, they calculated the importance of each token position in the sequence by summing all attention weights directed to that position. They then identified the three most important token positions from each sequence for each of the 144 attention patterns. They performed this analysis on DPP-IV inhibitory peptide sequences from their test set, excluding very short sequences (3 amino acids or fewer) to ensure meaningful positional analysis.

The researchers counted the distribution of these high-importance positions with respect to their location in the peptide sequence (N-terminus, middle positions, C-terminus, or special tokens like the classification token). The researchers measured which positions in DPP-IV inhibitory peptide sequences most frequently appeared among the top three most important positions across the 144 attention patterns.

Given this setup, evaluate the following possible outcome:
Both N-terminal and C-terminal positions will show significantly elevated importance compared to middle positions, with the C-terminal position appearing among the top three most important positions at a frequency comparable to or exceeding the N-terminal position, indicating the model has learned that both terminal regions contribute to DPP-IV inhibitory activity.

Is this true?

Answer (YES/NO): NO